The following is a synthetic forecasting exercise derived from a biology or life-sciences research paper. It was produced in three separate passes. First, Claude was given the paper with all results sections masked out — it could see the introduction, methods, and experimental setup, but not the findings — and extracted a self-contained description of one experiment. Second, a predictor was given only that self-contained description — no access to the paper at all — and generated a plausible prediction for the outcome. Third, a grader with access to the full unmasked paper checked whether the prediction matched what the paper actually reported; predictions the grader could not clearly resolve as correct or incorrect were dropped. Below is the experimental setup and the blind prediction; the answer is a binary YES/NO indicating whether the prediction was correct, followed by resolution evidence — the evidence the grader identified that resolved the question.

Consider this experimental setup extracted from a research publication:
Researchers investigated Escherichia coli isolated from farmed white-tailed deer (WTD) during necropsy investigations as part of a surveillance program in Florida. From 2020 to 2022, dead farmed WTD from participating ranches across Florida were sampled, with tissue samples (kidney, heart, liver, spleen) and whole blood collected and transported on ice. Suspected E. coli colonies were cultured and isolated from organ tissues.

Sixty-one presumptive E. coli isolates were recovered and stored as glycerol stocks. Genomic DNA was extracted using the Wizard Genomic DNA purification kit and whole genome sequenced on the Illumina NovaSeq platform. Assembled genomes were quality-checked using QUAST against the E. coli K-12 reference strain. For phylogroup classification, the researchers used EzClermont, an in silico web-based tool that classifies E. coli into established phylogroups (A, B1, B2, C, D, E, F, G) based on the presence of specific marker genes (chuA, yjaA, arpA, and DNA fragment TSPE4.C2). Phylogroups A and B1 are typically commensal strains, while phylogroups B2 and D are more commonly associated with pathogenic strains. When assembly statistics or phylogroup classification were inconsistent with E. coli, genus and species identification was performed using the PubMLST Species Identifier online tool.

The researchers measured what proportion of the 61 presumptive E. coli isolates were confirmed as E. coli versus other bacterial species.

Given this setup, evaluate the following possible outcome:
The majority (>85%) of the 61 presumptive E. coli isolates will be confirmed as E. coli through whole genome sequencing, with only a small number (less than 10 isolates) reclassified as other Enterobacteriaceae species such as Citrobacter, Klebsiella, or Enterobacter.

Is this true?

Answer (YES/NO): YES